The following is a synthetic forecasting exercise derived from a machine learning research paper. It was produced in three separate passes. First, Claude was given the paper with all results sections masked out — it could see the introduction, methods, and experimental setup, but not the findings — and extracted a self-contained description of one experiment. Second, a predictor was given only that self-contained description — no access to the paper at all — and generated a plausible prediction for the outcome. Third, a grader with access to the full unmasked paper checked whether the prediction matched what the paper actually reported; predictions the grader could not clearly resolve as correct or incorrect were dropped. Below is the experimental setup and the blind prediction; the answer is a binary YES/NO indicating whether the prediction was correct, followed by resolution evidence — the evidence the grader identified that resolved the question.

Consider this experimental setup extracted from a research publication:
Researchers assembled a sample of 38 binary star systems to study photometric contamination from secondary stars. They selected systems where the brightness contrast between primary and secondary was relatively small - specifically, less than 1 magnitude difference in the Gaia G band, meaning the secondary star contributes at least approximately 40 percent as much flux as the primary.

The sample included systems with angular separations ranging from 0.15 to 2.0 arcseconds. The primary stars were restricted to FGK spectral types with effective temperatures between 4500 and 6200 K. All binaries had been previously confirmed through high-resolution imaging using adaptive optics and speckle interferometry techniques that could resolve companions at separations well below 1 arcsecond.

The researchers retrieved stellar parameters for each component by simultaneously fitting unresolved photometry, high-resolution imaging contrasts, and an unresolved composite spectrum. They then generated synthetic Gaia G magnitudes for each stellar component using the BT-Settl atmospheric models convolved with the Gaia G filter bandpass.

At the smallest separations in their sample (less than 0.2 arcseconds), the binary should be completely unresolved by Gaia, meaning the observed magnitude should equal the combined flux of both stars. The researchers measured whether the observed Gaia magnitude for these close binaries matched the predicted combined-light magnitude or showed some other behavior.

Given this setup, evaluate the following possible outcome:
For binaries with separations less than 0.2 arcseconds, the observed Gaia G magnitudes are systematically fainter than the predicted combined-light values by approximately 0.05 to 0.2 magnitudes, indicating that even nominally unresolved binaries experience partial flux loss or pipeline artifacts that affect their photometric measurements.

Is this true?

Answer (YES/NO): NO